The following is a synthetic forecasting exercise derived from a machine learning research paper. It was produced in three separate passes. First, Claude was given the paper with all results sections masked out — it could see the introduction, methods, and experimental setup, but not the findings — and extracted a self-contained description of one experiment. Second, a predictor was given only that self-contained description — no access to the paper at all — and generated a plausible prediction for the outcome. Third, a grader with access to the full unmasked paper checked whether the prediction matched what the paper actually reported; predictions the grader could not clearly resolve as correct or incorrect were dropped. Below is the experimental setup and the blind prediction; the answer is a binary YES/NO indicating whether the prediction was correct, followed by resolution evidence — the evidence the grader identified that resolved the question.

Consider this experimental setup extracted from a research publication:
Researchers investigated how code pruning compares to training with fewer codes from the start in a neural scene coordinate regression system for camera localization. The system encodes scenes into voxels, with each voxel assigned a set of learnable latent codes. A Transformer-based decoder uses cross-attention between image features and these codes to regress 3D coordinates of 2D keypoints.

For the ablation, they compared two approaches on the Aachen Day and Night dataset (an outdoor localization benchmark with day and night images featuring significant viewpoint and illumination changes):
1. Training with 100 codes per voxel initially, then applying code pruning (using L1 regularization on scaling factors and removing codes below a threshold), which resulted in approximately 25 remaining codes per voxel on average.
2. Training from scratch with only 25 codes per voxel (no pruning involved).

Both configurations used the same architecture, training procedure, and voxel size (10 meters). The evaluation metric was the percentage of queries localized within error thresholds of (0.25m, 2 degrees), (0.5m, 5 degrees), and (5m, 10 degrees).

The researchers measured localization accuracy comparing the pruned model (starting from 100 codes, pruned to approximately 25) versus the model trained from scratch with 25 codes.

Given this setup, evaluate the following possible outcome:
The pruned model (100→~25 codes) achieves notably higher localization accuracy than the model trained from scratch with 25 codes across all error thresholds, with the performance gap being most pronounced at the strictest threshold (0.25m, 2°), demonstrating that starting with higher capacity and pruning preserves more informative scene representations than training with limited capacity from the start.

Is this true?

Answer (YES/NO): NO